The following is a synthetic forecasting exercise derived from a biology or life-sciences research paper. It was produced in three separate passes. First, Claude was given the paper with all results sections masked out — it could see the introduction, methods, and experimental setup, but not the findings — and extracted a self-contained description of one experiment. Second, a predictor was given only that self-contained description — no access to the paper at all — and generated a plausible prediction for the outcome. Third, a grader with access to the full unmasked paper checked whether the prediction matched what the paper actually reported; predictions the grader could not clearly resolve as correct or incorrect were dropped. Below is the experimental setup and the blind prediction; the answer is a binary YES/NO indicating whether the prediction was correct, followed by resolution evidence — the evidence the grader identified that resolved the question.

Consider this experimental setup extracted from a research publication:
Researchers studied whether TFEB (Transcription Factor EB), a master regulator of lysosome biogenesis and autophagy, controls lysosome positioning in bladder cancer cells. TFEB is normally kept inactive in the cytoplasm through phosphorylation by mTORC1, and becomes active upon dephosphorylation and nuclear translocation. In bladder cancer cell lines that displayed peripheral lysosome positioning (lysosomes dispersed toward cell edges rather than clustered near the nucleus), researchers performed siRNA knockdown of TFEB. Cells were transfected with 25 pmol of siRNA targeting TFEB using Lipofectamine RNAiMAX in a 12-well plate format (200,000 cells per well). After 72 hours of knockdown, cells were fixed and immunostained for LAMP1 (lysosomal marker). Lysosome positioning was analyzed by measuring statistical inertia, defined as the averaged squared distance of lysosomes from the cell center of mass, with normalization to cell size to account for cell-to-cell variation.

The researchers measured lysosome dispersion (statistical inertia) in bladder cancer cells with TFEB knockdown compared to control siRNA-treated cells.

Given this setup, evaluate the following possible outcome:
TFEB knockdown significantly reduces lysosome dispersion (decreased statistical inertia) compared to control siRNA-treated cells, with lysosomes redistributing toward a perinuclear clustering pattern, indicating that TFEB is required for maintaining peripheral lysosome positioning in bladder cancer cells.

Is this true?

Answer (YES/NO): YES